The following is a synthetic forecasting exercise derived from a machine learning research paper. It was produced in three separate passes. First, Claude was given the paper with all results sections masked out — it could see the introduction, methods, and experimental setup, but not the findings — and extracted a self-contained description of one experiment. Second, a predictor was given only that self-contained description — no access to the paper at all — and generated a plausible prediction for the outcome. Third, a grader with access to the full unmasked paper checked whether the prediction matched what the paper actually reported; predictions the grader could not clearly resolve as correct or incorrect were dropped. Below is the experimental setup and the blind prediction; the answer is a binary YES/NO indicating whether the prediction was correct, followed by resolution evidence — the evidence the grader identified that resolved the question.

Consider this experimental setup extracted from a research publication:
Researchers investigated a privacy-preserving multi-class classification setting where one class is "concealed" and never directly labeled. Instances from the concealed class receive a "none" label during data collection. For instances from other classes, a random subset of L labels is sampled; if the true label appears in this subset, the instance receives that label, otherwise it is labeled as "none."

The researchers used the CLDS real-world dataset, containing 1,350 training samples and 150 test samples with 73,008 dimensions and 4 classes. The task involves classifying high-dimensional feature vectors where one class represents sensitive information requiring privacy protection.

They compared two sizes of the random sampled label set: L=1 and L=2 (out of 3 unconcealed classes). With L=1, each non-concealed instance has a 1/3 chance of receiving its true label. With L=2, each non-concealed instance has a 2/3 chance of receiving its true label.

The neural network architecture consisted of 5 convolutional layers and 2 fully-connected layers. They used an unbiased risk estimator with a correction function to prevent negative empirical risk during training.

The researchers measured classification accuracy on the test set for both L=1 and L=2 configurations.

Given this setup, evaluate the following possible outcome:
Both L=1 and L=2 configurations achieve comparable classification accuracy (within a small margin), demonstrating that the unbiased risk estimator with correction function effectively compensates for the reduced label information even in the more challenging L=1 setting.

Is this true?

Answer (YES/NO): NO